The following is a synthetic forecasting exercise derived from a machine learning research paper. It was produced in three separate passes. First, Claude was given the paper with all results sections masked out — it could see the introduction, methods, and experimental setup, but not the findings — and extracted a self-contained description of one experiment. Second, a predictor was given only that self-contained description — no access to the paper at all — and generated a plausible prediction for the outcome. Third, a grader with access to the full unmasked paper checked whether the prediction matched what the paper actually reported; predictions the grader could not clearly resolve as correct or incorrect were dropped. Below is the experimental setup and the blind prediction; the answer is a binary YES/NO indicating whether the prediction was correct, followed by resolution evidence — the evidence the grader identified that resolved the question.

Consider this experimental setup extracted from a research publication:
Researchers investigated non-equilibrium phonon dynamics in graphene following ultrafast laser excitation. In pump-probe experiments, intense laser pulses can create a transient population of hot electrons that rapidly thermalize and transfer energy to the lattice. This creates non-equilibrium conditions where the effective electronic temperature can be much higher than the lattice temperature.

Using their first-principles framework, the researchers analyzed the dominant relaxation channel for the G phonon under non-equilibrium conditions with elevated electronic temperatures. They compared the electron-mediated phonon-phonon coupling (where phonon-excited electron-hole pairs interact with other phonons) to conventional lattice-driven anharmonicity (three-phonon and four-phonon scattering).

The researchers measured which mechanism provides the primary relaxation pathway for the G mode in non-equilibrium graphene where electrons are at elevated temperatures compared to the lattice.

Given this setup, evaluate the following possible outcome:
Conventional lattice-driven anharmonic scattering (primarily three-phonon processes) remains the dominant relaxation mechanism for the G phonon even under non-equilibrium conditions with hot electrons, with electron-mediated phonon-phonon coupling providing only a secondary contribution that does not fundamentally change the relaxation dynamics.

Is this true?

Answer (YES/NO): NO